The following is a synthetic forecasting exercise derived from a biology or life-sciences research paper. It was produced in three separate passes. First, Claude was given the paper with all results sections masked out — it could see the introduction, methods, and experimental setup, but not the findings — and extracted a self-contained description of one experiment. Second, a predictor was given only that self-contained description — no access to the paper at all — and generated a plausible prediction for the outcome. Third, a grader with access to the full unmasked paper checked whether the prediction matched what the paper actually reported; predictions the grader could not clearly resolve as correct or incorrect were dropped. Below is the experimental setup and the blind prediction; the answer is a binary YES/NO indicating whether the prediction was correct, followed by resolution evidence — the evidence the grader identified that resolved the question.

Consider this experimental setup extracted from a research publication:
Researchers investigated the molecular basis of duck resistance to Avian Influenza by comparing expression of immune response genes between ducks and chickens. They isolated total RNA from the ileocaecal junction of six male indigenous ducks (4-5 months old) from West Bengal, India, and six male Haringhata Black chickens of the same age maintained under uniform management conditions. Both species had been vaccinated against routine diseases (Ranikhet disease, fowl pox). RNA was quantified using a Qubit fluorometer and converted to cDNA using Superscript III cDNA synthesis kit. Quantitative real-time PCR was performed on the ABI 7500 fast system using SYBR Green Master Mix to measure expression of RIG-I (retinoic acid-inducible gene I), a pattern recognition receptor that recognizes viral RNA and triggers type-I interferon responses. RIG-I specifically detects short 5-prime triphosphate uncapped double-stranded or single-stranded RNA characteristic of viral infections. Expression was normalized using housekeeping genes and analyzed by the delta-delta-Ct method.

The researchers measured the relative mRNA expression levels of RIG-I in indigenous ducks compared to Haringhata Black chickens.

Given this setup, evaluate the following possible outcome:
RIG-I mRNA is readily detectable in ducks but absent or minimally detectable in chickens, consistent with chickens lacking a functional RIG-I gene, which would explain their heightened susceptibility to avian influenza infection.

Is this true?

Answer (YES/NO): YES